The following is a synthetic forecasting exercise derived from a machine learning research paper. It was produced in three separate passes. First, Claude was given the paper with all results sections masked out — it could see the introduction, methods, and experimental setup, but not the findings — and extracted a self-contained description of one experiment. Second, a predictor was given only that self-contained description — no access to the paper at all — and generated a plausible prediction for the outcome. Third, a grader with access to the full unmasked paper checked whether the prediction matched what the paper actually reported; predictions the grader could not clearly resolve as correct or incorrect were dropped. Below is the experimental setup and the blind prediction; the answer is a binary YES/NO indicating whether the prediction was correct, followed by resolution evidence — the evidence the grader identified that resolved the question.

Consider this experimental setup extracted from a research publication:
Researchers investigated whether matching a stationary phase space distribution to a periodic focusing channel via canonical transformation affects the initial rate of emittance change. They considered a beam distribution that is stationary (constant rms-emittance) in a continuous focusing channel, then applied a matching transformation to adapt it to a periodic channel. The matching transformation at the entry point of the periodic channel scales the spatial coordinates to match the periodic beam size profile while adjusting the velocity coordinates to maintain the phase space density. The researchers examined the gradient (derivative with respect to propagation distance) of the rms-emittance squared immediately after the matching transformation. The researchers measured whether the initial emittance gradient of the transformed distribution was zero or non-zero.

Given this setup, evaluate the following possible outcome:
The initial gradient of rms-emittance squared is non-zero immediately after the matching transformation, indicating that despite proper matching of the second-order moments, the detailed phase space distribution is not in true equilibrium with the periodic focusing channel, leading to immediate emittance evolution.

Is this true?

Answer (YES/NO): NO